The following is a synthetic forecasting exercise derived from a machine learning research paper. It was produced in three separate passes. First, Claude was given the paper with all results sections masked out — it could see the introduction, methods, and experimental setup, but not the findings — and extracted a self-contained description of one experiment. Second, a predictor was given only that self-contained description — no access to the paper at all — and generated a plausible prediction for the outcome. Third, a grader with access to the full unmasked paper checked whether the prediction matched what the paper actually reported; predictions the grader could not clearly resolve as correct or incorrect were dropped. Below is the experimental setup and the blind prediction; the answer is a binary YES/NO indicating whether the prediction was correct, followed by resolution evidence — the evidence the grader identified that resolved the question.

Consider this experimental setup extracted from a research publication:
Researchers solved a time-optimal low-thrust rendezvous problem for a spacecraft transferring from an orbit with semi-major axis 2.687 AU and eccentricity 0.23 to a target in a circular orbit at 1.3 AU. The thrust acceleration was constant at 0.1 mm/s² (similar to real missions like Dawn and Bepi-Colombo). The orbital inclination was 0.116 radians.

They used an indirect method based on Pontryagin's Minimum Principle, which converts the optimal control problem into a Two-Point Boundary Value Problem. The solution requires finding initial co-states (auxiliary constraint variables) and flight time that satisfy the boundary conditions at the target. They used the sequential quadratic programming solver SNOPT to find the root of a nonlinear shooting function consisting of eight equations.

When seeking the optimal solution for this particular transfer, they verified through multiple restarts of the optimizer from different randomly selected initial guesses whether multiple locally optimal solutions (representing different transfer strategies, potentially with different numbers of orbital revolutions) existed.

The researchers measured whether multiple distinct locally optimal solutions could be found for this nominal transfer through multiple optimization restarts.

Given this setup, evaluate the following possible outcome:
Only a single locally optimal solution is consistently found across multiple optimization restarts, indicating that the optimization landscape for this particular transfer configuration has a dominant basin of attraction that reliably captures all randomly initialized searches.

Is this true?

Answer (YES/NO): YES